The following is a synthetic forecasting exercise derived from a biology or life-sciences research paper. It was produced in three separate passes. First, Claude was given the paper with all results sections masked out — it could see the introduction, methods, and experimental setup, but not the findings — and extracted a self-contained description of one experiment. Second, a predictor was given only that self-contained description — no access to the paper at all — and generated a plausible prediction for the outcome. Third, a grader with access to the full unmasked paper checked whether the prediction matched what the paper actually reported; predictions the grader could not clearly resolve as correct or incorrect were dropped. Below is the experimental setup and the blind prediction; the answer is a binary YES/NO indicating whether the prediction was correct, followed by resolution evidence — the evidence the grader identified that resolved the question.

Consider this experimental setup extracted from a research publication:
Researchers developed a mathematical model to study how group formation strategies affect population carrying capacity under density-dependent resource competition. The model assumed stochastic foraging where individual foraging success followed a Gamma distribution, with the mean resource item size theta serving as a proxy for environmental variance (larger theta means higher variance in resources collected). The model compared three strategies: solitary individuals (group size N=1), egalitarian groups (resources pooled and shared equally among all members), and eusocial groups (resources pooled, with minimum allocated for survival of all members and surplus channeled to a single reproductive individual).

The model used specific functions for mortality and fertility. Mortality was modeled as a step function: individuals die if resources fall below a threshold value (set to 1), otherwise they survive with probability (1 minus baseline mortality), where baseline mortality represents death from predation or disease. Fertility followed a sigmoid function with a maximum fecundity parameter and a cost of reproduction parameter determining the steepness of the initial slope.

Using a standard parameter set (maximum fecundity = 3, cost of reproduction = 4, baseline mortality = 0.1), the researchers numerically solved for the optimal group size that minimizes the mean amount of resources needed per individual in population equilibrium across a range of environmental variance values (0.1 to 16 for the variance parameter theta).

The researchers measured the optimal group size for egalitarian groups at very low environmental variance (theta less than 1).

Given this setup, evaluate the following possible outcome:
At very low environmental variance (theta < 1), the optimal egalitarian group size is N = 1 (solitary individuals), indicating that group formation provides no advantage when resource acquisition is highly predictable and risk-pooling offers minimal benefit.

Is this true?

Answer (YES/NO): YES